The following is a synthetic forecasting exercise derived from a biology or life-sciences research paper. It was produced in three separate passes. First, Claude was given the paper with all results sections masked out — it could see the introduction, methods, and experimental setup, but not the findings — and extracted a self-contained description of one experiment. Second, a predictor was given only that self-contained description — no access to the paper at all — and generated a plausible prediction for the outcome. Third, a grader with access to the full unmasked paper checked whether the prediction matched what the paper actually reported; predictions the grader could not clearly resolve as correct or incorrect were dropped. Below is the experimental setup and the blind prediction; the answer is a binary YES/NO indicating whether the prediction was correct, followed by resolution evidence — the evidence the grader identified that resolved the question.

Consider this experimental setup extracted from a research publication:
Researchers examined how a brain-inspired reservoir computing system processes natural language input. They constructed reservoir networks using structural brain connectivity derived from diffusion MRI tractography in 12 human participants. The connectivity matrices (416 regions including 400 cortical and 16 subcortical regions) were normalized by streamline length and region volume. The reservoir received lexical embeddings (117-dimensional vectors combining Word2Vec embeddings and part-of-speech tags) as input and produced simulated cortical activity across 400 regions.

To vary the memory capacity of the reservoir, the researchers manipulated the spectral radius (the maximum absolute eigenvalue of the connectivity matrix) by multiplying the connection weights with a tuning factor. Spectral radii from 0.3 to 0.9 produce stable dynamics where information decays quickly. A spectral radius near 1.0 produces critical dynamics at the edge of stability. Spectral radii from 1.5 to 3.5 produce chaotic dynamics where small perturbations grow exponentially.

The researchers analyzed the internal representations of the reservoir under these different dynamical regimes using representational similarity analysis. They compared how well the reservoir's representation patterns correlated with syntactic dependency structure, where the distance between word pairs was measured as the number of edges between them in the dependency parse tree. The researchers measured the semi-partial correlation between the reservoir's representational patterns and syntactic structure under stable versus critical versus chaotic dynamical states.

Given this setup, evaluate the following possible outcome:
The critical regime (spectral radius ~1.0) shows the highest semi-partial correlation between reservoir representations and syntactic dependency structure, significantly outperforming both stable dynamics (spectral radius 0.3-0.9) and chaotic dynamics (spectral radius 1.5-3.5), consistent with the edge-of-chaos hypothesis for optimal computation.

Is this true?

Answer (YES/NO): NO